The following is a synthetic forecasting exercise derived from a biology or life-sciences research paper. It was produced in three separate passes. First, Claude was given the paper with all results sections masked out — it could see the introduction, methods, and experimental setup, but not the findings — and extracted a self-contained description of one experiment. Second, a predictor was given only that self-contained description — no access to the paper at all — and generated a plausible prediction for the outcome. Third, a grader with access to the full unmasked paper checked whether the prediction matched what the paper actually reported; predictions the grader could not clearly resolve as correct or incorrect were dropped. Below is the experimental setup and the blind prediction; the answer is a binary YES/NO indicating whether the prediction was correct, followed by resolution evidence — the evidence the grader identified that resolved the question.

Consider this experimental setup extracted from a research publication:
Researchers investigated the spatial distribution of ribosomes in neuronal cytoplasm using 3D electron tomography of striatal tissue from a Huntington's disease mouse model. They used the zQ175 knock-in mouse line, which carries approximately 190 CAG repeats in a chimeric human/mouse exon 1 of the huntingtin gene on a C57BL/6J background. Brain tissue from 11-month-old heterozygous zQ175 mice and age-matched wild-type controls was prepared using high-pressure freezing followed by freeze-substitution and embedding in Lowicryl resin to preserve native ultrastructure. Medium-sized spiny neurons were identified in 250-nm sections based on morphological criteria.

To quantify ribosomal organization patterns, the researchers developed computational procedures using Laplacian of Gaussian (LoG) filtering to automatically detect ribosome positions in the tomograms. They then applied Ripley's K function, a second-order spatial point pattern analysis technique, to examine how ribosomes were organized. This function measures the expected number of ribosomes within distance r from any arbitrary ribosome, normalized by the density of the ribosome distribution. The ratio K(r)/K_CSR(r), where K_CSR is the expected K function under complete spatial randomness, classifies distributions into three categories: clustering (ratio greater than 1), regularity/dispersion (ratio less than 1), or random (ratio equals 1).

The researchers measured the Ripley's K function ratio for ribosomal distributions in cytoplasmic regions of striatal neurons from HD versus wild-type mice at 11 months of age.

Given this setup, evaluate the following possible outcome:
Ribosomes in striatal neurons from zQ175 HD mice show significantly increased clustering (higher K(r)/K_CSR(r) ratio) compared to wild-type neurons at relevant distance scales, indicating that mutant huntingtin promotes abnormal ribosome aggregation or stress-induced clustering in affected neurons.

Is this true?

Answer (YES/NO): YES